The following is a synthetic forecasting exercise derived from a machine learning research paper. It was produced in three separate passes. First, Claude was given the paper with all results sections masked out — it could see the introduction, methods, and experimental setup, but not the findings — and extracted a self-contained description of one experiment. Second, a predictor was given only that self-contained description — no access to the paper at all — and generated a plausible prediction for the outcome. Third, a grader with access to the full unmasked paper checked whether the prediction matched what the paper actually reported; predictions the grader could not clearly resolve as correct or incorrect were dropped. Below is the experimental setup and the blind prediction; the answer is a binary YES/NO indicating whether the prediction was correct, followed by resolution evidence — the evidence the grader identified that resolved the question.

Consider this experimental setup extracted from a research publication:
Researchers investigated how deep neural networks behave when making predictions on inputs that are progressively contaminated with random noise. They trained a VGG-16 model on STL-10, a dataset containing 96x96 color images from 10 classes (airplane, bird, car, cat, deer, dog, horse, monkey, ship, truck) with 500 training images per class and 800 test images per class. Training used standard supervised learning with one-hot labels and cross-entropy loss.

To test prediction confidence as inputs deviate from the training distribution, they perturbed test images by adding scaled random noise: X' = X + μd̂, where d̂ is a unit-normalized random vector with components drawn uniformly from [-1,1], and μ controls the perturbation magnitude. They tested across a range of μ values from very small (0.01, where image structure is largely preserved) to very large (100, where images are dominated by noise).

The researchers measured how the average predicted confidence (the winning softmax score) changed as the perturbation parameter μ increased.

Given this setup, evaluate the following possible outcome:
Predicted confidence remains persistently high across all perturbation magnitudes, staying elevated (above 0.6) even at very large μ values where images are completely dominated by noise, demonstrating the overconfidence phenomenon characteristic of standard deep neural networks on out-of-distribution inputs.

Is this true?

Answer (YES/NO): NO